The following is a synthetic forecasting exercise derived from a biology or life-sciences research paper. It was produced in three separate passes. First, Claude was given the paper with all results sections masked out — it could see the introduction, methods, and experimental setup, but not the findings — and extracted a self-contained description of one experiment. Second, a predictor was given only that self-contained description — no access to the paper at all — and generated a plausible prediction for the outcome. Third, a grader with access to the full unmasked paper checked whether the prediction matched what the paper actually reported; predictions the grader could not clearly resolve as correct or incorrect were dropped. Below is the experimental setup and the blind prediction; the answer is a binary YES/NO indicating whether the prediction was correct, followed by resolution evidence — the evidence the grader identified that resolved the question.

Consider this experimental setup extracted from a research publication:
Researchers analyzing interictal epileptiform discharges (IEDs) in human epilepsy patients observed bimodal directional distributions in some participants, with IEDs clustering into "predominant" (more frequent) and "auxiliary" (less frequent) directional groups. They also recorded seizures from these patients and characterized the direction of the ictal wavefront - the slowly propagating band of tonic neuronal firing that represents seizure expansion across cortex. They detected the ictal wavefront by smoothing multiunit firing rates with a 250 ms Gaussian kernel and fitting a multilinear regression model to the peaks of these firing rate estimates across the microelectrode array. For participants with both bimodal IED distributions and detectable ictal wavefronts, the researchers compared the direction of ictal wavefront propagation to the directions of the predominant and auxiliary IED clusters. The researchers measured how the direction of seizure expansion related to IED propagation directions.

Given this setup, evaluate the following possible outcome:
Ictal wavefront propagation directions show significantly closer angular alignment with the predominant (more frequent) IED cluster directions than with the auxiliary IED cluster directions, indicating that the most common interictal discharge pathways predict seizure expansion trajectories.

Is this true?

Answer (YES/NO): NO